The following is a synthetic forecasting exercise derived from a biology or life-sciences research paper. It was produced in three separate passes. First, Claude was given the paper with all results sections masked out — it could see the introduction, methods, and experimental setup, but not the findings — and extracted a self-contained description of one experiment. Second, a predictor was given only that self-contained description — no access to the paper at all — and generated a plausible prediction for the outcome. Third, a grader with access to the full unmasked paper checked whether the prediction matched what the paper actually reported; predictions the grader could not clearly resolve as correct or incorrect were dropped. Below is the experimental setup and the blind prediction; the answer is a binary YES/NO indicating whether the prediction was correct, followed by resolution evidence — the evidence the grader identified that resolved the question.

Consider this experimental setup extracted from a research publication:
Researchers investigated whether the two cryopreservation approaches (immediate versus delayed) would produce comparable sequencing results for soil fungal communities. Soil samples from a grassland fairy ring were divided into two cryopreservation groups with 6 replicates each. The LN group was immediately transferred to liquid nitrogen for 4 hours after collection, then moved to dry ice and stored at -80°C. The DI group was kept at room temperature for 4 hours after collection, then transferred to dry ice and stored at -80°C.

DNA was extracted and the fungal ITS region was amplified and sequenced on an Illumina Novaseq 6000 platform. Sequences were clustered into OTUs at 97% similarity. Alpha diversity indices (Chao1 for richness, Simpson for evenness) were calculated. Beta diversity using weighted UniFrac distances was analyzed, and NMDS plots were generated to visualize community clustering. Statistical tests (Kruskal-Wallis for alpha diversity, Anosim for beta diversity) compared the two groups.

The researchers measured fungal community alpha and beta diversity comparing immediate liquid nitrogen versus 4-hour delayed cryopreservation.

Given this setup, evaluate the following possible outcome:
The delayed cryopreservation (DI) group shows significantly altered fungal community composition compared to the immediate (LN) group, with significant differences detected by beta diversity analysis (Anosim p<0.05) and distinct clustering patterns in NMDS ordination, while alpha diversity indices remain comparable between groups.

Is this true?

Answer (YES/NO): NO